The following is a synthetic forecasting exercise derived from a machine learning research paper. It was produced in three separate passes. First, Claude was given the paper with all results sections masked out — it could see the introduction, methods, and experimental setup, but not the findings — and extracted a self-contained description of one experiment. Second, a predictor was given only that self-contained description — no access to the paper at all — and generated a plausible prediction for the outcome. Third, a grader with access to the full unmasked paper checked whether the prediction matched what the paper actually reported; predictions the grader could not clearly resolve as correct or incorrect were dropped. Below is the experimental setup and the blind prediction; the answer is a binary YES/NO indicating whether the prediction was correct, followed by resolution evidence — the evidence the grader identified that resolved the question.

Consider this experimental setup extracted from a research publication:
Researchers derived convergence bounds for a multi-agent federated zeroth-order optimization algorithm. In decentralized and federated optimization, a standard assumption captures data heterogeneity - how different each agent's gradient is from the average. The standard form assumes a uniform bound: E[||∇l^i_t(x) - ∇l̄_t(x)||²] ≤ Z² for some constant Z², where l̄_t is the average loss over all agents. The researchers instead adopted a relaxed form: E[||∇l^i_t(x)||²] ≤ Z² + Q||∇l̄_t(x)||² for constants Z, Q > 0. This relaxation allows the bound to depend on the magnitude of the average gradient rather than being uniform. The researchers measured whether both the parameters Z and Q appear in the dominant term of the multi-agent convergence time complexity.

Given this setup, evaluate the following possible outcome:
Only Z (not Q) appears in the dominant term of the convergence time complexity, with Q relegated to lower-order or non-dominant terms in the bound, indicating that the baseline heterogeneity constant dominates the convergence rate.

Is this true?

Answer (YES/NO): NO